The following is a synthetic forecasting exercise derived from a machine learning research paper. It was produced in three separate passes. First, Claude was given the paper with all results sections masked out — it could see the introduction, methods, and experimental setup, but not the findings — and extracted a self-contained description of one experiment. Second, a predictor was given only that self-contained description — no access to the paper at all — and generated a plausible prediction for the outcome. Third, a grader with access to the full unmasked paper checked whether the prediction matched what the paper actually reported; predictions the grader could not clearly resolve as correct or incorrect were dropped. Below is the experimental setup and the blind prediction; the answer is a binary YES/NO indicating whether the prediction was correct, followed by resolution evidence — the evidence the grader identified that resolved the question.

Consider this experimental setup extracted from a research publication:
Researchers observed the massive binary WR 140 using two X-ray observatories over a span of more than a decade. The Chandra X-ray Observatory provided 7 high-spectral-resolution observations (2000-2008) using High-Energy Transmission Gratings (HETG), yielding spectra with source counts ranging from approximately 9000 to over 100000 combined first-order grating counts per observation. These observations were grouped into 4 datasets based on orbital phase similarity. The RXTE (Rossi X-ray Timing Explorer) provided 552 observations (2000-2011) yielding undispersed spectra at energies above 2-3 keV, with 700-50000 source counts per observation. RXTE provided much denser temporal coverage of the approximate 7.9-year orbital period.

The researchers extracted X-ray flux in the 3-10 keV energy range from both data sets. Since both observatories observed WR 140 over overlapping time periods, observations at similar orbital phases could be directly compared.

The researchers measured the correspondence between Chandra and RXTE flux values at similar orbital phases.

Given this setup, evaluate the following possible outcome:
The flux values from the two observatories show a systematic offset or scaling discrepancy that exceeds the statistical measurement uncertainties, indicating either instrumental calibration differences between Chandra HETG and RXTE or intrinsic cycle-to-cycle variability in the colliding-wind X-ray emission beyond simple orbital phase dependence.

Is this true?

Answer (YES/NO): NO